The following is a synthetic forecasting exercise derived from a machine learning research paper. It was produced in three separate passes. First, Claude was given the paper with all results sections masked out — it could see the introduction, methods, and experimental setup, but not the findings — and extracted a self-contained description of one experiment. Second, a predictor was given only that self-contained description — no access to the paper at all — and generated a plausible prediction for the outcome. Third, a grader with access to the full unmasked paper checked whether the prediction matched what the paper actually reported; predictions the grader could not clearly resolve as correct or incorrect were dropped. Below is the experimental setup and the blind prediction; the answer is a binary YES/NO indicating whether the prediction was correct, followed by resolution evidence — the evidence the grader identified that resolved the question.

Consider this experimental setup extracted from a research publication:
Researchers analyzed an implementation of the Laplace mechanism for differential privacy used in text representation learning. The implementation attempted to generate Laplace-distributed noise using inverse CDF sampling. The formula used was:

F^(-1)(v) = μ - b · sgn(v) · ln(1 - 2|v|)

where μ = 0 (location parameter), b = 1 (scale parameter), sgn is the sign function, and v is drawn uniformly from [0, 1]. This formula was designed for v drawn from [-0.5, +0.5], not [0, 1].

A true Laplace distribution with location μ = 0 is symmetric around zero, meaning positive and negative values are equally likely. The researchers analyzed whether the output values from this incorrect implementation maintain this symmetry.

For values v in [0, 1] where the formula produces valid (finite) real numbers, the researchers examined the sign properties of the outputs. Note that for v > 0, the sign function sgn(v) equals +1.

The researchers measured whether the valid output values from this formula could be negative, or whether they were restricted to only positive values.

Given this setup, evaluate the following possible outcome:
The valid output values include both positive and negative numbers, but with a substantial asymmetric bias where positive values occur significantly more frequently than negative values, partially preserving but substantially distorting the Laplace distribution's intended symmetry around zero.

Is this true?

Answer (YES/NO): NO